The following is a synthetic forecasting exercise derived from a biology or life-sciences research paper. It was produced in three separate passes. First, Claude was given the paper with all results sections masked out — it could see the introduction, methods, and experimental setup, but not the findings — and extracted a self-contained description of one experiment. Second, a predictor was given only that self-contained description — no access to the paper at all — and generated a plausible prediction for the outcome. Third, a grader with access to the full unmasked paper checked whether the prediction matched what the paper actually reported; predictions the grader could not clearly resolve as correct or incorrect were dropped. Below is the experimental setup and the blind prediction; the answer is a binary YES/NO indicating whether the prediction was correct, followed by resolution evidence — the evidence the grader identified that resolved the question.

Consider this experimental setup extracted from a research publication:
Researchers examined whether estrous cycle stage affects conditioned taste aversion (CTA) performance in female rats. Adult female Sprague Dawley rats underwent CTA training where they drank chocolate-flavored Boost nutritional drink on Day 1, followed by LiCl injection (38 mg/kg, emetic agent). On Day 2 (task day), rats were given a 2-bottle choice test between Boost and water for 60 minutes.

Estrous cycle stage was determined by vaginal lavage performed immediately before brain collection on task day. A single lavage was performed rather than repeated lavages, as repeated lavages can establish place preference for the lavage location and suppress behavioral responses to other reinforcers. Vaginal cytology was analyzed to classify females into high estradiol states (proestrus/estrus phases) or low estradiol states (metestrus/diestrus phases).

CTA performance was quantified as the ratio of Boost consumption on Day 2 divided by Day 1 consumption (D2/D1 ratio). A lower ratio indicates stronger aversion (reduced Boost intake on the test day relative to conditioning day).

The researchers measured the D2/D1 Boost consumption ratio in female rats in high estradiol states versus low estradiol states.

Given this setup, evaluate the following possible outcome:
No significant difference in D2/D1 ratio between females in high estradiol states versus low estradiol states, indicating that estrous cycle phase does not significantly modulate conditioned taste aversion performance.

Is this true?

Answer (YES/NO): YES